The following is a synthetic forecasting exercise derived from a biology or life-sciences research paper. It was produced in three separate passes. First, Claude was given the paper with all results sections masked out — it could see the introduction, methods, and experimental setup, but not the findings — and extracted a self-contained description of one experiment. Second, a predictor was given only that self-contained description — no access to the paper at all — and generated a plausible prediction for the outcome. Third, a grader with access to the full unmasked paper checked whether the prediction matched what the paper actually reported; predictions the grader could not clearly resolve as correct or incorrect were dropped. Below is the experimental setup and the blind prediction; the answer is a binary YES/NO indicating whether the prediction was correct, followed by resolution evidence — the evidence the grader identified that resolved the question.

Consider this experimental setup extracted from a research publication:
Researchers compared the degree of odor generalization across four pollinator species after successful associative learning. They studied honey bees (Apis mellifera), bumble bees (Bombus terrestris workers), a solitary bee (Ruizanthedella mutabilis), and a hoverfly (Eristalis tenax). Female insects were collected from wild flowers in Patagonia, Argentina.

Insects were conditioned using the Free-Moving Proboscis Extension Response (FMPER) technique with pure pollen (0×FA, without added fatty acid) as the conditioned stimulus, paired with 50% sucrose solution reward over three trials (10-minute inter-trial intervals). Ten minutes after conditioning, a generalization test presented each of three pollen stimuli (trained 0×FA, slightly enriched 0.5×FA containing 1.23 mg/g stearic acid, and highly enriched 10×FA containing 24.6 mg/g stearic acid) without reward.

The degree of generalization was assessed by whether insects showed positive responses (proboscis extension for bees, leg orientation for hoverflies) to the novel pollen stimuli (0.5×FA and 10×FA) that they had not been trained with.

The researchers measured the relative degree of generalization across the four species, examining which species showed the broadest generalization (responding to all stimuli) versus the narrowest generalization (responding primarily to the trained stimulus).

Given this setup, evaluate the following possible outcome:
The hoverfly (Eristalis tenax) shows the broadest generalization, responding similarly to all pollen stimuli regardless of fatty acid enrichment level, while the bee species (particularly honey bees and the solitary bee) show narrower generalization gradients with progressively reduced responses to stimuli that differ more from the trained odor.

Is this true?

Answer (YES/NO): NO